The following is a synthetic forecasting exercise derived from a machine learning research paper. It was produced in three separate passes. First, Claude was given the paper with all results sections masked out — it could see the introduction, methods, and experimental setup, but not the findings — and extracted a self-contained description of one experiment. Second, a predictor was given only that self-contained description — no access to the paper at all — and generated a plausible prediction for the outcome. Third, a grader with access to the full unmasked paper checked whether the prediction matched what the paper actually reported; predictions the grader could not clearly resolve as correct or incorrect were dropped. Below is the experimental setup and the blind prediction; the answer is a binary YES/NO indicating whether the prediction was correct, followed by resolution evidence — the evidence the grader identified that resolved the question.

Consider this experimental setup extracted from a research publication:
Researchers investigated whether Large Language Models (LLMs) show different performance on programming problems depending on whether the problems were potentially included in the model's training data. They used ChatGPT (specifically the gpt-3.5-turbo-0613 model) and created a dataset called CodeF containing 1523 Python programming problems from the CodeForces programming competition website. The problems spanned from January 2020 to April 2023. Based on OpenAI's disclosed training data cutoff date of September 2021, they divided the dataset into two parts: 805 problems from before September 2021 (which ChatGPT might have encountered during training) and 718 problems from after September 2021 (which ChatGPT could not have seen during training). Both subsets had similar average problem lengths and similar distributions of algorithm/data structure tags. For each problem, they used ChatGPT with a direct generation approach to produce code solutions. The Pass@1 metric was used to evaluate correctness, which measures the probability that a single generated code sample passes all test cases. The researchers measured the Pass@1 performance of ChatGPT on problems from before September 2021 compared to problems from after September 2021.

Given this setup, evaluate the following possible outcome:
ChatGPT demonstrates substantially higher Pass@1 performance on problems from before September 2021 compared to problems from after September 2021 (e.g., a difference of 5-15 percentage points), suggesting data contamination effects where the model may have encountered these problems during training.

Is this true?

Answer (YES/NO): NO